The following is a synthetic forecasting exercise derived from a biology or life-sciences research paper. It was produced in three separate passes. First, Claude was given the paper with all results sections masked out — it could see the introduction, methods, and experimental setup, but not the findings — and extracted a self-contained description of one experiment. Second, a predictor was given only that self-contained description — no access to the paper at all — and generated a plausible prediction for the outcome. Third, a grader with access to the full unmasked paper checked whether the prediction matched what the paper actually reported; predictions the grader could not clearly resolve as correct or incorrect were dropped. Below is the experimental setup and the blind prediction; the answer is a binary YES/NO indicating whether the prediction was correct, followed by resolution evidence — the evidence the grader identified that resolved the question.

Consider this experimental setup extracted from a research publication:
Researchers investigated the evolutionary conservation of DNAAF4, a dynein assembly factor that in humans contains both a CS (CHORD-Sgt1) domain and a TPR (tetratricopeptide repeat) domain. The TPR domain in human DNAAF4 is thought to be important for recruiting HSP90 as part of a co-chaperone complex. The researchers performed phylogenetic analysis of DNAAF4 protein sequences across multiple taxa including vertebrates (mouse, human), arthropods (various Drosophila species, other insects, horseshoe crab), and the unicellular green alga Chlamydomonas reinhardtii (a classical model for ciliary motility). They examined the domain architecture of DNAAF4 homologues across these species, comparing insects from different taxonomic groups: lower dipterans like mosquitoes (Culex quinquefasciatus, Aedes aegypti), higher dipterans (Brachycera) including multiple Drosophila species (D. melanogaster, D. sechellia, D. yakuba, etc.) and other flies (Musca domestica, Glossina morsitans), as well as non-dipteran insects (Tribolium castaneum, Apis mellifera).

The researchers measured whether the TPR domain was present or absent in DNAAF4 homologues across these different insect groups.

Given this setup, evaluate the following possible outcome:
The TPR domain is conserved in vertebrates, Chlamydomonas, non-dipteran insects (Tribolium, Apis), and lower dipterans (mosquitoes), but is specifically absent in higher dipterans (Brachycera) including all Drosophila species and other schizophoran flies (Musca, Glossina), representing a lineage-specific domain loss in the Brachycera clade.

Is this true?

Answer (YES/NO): YES